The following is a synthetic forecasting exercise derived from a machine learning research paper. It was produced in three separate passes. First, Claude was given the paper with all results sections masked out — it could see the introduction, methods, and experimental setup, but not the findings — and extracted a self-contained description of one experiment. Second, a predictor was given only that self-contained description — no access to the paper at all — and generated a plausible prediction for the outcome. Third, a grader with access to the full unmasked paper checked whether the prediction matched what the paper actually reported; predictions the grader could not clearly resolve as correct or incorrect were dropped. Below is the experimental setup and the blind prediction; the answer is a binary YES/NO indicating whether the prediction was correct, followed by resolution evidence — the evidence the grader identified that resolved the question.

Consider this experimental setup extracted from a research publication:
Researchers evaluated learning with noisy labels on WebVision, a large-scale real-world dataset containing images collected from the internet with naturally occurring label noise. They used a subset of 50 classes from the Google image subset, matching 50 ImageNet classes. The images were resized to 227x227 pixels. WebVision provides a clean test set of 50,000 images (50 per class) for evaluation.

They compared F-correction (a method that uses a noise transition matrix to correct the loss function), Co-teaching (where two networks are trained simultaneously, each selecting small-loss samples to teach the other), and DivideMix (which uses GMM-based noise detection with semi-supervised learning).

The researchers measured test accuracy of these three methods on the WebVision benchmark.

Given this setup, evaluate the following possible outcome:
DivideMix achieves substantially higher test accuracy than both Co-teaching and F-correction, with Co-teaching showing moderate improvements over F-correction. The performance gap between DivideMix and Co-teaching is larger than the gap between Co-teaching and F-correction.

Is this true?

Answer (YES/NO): YES